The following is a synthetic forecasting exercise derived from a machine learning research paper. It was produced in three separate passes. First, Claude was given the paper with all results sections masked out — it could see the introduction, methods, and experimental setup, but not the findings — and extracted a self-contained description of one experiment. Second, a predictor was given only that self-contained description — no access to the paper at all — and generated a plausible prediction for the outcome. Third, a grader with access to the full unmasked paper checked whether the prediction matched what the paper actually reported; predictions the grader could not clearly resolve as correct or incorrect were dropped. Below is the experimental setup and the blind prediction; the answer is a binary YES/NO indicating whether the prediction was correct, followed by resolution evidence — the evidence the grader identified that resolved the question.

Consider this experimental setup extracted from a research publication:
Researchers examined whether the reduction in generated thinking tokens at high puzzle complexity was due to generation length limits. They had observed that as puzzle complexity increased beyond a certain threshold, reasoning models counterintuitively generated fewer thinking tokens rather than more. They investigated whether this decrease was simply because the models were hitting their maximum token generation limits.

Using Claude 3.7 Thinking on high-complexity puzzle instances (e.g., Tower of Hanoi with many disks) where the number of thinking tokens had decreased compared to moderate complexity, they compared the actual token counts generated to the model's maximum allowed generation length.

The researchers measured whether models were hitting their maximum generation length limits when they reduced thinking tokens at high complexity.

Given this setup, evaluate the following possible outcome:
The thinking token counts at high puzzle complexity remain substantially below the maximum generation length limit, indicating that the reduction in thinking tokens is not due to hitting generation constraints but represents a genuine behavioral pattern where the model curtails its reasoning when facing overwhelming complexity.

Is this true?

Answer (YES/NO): YES